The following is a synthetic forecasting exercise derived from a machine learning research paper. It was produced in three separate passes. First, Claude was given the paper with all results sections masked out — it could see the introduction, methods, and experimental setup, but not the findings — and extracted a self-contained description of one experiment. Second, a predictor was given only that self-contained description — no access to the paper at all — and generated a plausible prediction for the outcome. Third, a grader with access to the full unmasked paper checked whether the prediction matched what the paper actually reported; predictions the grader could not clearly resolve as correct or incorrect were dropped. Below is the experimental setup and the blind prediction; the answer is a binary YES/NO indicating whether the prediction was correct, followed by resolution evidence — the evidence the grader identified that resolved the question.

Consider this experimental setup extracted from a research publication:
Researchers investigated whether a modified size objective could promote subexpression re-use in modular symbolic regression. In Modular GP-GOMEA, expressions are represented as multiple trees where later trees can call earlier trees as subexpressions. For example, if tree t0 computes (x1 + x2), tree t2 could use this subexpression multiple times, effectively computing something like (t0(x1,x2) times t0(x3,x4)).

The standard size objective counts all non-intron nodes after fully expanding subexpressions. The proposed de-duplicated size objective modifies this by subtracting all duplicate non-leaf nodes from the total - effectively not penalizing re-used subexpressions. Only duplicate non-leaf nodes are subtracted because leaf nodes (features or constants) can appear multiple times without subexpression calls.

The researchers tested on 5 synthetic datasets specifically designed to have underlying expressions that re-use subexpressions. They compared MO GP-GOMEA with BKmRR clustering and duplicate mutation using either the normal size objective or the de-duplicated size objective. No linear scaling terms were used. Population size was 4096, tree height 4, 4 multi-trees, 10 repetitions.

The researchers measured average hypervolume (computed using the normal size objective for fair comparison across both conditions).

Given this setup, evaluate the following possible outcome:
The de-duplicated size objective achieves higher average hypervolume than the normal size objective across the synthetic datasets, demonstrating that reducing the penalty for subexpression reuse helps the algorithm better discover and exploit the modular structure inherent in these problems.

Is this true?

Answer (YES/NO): YES